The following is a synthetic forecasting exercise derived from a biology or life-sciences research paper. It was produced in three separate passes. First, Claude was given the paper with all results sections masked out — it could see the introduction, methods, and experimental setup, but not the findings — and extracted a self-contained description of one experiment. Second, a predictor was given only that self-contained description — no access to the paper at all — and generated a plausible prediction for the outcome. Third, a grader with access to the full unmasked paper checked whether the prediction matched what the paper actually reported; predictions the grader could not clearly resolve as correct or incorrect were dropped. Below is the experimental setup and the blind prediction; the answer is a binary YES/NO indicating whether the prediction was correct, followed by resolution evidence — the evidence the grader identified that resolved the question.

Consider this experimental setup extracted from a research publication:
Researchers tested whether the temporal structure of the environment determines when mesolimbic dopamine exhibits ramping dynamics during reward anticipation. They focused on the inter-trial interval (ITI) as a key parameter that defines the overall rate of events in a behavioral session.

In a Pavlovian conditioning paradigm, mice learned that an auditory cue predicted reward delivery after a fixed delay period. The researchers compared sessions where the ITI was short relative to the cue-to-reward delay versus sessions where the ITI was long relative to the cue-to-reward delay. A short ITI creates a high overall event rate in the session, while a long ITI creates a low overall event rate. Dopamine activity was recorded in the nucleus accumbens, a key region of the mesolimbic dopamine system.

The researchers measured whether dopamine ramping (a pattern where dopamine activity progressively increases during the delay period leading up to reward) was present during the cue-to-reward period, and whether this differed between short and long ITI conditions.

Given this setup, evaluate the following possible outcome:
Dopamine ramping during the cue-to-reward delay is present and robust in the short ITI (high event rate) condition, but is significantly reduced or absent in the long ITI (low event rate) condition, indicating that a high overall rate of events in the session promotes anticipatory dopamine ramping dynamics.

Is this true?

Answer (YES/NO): YES